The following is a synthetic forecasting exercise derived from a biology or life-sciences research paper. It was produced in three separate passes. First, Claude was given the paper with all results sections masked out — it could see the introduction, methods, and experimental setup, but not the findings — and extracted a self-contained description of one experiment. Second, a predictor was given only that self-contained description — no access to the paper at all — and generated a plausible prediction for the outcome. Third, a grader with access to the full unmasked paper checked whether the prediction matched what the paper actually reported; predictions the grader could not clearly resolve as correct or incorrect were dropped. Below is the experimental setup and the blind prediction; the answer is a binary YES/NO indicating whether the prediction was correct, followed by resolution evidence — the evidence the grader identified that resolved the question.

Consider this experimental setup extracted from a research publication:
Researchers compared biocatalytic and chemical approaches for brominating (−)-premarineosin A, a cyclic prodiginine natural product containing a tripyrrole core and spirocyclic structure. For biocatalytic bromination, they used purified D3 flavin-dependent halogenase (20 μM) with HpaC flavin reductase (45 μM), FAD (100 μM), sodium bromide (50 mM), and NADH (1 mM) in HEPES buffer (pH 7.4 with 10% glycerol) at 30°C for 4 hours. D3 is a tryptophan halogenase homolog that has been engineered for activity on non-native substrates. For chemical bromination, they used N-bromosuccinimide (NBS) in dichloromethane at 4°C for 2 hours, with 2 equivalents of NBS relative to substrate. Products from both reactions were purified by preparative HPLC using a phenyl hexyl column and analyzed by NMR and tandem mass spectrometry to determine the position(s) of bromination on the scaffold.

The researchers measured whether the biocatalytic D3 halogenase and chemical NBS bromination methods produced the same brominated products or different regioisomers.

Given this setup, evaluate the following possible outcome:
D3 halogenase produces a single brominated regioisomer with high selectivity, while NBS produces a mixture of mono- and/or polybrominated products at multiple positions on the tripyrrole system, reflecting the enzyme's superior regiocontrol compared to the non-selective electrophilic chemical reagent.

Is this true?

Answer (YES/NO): NO